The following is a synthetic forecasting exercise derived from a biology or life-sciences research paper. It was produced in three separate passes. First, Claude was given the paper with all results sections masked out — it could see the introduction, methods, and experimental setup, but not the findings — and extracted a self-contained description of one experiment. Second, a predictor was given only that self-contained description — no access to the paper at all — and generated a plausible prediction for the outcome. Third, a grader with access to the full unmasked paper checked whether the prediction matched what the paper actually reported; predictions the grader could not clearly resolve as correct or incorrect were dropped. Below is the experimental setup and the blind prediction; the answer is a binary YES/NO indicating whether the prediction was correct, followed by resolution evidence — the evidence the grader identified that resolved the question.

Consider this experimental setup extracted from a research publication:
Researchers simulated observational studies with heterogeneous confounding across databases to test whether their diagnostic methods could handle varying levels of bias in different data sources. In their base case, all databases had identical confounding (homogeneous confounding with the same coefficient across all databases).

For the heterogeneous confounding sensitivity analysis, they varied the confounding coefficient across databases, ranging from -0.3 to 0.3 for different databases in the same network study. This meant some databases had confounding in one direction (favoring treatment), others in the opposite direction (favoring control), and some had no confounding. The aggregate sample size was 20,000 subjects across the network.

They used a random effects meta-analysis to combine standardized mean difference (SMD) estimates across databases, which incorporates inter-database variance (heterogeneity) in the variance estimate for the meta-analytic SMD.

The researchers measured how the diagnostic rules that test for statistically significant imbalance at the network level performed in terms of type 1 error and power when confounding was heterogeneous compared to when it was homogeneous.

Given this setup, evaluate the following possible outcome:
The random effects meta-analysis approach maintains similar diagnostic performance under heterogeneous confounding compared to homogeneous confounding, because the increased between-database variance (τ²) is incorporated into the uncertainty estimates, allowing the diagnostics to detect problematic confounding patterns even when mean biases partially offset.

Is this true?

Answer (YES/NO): YES